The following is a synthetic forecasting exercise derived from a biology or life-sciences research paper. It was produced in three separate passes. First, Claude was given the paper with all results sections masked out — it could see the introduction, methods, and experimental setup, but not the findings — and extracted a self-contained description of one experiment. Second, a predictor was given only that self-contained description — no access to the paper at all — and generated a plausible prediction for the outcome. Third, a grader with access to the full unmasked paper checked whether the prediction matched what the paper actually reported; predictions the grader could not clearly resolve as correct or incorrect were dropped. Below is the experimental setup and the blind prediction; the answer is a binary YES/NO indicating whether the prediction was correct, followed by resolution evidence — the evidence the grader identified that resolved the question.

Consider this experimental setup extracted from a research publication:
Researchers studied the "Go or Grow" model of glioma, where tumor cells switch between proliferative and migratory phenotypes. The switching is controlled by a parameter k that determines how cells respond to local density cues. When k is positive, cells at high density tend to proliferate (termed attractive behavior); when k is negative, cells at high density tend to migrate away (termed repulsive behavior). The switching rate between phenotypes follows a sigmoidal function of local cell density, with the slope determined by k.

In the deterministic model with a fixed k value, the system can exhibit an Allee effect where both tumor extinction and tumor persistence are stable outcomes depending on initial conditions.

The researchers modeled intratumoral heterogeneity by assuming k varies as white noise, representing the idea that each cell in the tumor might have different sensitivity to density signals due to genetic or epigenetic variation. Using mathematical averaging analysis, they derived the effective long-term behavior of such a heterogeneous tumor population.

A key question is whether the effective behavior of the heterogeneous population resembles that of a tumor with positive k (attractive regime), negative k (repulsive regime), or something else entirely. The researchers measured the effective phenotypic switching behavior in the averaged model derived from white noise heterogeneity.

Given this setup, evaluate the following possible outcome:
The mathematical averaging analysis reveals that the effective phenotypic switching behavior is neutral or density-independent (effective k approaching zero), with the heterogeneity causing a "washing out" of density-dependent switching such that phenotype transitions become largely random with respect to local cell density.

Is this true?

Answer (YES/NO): YES